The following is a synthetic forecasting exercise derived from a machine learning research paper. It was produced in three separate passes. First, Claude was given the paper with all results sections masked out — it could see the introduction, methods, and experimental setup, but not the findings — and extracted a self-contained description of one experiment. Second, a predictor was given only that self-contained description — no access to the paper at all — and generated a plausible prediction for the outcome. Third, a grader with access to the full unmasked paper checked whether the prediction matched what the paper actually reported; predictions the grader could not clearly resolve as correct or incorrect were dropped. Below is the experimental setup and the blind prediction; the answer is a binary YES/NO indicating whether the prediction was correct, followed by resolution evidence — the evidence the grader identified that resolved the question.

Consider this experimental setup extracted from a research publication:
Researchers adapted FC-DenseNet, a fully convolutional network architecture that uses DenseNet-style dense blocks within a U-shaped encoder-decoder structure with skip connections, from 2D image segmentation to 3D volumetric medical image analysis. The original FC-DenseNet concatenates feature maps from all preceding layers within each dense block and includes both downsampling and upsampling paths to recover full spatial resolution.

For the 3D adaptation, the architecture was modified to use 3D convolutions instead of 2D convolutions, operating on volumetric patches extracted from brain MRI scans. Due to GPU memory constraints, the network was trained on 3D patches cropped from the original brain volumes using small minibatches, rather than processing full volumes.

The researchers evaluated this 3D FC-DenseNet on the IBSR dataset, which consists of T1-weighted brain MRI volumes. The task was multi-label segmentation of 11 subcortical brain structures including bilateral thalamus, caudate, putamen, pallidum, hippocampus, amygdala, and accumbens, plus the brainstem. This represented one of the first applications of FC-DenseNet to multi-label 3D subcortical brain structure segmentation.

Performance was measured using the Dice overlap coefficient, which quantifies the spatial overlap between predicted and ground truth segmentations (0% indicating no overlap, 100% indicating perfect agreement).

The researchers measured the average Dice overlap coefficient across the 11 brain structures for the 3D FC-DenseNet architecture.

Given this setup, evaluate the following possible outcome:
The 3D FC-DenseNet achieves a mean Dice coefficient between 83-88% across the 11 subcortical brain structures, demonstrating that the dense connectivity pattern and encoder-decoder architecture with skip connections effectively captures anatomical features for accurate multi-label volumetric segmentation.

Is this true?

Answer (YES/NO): YES